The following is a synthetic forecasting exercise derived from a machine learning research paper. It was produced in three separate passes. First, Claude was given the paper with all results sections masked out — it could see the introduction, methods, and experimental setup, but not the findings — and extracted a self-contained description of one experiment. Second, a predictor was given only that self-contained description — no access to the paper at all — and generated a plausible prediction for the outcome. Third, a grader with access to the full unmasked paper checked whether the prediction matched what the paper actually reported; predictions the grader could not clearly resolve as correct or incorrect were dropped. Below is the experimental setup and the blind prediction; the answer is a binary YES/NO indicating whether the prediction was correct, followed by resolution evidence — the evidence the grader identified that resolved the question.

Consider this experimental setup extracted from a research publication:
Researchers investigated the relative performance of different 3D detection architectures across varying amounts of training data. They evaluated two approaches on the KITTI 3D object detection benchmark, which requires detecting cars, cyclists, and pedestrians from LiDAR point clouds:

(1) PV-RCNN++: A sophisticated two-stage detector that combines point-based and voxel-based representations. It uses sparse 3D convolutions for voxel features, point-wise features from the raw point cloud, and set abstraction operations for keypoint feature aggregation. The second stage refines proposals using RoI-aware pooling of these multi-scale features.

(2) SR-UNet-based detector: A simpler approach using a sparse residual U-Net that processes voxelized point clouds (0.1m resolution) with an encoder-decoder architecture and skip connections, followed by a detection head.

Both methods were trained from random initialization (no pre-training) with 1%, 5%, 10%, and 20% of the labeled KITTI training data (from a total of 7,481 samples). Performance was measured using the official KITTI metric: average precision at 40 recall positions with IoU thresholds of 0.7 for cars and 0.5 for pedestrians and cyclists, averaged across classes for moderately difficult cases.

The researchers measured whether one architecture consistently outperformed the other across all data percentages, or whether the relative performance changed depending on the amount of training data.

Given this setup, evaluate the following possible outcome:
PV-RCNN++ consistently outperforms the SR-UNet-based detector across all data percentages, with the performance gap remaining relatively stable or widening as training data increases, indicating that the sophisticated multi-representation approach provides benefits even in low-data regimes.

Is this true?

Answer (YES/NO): NO